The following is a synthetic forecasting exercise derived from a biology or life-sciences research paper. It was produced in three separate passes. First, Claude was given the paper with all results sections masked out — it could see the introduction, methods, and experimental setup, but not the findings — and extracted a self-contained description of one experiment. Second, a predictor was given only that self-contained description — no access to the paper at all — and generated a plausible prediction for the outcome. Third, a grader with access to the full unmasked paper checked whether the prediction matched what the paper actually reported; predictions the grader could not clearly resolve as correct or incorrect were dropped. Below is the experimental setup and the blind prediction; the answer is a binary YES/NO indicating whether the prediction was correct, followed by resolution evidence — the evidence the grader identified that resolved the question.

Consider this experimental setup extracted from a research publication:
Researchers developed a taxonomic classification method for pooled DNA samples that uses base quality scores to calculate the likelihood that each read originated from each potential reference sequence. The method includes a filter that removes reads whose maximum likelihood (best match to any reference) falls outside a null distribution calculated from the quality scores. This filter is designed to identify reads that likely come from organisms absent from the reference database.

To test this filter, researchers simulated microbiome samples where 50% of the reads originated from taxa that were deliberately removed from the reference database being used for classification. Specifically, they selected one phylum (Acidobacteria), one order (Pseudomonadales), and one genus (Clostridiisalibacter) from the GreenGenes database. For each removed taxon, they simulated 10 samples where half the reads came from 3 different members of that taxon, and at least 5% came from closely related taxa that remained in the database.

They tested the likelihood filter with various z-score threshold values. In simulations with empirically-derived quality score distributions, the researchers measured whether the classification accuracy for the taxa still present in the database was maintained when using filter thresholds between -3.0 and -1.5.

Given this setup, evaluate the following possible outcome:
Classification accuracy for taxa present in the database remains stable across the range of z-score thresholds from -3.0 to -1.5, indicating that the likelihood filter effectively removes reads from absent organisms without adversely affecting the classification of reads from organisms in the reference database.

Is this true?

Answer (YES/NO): YES